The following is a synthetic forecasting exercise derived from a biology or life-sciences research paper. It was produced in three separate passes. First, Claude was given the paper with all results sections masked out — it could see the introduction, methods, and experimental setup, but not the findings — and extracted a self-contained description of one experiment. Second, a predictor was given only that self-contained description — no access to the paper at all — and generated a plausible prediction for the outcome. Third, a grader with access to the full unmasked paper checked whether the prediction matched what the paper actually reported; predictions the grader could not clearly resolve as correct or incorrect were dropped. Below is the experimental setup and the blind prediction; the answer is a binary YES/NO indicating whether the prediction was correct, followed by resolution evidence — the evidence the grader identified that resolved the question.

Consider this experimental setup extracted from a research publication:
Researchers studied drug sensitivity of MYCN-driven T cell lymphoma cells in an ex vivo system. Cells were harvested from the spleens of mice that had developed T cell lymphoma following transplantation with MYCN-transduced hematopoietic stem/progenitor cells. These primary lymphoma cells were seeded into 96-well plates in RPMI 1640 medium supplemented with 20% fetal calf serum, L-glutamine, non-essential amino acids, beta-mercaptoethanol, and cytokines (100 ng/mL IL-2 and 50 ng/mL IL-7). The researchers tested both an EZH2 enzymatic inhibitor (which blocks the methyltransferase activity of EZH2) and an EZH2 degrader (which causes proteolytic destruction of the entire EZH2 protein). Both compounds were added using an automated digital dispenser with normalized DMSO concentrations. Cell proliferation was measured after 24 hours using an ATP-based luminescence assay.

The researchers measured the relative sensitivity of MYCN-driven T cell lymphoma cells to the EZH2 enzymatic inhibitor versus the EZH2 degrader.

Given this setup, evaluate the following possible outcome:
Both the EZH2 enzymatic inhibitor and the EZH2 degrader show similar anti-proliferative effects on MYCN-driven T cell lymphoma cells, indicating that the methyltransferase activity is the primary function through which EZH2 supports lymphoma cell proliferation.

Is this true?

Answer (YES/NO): NO